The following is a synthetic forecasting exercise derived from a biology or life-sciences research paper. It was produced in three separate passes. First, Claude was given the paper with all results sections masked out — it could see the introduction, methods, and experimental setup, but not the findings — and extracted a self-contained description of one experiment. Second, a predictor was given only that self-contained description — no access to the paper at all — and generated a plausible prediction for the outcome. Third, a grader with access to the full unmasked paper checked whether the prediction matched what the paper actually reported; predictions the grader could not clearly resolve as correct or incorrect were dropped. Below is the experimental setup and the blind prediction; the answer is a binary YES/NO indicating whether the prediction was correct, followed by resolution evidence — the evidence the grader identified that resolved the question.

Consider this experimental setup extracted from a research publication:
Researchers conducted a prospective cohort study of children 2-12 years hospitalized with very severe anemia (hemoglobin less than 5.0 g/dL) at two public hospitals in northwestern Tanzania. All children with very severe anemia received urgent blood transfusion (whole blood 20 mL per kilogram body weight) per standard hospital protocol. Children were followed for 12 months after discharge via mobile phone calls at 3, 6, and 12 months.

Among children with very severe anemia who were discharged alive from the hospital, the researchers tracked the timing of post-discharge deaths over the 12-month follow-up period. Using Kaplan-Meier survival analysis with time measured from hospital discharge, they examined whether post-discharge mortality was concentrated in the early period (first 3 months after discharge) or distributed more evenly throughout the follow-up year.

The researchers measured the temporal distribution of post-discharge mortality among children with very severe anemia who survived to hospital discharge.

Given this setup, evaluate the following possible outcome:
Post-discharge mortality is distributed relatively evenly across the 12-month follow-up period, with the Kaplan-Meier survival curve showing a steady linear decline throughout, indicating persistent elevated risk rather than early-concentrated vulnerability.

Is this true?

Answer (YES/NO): NO